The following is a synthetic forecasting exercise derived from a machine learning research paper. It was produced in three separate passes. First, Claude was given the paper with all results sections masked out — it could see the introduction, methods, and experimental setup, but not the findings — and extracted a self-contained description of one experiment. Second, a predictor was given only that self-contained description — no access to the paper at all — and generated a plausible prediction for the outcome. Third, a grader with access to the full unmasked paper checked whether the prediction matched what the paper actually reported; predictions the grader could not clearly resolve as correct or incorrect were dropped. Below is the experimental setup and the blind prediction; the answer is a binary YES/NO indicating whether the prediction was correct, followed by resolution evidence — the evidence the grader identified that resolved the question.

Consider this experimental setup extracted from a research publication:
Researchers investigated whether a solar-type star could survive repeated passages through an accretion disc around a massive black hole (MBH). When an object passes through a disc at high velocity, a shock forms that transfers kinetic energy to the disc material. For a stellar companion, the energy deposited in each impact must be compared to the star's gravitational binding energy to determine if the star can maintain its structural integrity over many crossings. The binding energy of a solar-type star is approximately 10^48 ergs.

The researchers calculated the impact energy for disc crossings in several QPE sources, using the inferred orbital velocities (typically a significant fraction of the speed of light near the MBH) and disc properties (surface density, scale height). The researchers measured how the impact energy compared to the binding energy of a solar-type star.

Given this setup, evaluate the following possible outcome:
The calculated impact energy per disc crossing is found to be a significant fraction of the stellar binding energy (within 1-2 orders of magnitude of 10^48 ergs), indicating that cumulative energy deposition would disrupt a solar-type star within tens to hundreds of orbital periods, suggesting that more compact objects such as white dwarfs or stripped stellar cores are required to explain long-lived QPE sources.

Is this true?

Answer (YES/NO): NO